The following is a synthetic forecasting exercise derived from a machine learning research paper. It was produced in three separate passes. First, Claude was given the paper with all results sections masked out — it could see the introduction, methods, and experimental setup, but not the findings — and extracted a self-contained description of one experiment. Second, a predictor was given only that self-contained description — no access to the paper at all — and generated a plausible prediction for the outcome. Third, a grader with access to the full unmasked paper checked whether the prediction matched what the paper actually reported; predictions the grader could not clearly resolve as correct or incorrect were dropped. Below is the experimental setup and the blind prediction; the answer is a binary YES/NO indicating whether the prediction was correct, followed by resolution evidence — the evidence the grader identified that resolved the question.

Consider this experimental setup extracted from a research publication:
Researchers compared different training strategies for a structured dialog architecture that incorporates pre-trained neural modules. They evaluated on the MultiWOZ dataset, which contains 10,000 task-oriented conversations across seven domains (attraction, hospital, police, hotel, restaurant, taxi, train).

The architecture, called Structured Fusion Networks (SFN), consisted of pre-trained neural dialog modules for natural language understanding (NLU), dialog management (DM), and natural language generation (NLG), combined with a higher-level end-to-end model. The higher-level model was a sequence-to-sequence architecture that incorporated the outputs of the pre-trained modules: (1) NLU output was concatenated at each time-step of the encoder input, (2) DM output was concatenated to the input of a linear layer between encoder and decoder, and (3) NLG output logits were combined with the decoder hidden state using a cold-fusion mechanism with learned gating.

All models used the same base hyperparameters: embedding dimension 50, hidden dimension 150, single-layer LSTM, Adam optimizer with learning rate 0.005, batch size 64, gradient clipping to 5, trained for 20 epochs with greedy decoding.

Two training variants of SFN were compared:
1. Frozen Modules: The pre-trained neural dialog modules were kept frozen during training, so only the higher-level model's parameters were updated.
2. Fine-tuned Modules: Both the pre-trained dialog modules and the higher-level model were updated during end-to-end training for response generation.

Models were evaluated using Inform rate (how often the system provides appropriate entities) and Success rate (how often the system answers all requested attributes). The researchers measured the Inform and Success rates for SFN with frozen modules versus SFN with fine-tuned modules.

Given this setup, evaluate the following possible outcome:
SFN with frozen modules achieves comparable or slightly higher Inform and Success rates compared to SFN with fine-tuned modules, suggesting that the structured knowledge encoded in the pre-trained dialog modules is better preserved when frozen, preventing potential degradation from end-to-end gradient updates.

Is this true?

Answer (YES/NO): NO